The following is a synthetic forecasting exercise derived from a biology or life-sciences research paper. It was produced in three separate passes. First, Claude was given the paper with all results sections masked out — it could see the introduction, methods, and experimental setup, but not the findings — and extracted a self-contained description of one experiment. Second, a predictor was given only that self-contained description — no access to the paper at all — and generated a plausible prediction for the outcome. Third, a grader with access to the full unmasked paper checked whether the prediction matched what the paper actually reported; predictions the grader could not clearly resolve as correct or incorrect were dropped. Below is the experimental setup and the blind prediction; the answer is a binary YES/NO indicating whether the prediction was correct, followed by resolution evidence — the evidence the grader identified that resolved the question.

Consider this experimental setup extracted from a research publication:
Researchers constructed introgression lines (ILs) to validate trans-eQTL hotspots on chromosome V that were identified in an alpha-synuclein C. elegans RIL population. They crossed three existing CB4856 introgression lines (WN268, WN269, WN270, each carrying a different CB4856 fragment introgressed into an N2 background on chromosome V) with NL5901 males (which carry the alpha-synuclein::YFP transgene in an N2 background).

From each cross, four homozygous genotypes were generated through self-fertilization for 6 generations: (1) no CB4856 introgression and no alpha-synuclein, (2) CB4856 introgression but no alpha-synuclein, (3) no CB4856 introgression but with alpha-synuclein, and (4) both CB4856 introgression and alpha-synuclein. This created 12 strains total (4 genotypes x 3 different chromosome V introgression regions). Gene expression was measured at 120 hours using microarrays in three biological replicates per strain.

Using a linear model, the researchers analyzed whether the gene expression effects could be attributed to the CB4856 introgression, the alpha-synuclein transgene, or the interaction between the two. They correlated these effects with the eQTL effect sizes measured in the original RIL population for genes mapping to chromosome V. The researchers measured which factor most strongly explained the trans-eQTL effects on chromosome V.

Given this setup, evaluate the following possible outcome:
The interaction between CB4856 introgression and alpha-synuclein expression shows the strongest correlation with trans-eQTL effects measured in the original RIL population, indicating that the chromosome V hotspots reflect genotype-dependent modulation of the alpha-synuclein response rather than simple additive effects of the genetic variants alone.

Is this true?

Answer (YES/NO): NO